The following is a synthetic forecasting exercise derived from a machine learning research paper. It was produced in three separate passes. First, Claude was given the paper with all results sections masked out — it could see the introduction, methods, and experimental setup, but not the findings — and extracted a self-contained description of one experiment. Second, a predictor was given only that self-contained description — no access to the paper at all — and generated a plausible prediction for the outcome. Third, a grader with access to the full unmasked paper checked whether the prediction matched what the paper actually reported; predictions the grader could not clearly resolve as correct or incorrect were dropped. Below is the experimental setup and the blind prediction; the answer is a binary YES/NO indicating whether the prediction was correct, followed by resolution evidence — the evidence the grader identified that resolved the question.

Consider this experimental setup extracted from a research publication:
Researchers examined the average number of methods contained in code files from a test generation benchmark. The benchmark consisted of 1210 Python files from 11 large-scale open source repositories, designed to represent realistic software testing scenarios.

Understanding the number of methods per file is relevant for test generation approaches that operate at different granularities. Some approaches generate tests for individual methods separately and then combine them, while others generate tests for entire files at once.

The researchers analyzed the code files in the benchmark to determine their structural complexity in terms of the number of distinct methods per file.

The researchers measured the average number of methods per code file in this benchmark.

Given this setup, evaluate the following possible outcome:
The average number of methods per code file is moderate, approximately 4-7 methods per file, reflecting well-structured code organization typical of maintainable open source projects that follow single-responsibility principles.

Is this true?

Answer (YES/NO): NO